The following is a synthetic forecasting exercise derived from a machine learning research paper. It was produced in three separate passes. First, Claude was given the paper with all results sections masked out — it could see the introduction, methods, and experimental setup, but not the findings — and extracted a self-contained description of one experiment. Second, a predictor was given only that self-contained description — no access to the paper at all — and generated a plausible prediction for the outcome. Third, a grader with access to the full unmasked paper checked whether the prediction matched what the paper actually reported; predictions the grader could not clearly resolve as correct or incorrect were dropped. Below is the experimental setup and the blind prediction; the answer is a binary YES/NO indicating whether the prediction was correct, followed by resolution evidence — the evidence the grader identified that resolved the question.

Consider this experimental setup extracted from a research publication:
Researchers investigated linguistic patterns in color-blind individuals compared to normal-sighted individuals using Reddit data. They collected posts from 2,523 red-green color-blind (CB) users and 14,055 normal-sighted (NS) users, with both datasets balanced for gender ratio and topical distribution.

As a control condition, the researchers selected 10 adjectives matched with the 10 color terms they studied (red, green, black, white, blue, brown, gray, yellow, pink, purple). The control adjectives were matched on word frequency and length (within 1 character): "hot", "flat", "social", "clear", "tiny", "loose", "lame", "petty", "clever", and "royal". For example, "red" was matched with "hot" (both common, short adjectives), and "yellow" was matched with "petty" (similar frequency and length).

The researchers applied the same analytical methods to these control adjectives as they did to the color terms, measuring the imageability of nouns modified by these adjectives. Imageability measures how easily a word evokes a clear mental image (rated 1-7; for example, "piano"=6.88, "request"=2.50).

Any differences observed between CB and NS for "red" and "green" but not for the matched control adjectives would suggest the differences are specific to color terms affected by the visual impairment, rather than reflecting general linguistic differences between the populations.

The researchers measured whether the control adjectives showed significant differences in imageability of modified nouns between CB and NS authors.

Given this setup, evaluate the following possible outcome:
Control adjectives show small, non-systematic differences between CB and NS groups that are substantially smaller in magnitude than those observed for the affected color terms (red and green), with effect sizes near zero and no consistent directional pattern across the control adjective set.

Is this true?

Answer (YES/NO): YES